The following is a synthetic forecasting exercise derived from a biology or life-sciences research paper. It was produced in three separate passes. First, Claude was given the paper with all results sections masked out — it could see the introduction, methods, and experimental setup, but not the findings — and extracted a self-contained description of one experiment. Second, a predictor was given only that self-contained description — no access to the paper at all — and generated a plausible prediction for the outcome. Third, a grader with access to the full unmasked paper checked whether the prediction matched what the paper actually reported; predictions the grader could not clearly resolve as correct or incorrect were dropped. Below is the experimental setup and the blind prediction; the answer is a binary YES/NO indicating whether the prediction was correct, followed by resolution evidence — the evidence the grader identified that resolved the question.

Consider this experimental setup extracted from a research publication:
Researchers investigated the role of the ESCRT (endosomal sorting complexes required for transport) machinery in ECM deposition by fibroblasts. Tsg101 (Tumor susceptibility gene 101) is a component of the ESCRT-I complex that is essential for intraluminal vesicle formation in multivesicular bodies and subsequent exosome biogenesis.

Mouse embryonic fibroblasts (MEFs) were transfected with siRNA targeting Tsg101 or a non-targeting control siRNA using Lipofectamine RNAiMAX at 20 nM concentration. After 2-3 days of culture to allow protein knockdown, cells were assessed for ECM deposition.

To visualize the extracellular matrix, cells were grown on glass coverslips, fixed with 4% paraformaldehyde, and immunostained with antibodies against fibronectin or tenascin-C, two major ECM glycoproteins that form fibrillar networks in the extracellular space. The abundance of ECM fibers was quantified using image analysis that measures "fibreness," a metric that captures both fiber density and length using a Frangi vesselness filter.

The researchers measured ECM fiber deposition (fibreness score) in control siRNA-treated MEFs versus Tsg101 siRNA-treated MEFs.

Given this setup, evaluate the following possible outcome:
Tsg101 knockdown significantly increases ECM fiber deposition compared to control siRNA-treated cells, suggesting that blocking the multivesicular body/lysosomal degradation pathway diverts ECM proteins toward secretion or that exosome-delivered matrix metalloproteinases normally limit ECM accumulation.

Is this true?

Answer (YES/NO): NO